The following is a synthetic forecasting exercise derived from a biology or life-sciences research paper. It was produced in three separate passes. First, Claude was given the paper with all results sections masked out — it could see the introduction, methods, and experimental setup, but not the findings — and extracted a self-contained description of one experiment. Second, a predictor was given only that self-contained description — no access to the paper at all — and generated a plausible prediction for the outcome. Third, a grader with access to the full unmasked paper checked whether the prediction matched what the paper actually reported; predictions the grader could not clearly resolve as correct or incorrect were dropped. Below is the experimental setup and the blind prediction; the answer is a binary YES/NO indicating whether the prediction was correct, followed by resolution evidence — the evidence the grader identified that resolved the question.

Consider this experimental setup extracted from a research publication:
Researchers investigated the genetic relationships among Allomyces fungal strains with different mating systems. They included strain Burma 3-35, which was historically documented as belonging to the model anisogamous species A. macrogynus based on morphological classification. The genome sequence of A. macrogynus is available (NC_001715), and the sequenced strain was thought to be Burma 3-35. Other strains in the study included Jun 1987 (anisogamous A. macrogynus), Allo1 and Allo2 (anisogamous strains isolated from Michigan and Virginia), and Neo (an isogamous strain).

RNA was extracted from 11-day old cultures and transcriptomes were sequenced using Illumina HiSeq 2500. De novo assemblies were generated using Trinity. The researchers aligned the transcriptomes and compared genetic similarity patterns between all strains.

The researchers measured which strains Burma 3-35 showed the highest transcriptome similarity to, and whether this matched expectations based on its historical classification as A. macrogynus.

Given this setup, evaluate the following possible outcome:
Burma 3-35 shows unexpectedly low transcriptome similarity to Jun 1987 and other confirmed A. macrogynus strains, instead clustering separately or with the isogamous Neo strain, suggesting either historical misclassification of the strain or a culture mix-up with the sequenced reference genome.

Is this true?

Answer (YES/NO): YES